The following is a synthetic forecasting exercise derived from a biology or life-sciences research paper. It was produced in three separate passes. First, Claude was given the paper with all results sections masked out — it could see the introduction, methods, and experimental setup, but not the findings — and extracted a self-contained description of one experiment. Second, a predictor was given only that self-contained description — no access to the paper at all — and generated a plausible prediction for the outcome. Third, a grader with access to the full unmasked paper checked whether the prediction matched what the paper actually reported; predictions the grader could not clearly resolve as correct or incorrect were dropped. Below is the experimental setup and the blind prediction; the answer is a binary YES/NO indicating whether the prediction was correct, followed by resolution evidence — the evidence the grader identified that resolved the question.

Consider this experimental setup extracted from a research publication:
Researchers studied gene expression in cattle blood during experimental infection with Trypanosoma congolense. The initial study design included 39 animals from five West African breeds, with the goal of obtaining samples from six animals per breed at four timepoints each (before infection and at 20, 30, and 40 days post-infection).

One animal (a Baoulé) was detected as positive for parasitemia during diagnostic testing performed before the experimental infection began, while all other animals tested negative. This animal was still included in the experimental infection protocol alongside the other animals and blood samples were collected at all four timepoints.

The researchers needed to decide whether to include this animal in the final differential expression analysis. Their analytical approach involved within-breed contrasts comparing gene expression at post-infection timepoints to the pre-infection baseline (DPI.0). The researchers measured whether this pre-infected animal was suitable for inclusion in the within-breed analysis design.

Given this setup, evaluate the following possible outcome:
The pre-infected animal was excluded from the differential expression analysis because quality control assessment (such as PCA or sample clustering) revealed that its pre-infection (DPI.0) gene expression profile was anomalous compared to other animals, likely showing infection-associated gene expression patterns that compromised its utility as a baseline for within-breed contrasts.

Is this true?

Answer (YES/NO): NO